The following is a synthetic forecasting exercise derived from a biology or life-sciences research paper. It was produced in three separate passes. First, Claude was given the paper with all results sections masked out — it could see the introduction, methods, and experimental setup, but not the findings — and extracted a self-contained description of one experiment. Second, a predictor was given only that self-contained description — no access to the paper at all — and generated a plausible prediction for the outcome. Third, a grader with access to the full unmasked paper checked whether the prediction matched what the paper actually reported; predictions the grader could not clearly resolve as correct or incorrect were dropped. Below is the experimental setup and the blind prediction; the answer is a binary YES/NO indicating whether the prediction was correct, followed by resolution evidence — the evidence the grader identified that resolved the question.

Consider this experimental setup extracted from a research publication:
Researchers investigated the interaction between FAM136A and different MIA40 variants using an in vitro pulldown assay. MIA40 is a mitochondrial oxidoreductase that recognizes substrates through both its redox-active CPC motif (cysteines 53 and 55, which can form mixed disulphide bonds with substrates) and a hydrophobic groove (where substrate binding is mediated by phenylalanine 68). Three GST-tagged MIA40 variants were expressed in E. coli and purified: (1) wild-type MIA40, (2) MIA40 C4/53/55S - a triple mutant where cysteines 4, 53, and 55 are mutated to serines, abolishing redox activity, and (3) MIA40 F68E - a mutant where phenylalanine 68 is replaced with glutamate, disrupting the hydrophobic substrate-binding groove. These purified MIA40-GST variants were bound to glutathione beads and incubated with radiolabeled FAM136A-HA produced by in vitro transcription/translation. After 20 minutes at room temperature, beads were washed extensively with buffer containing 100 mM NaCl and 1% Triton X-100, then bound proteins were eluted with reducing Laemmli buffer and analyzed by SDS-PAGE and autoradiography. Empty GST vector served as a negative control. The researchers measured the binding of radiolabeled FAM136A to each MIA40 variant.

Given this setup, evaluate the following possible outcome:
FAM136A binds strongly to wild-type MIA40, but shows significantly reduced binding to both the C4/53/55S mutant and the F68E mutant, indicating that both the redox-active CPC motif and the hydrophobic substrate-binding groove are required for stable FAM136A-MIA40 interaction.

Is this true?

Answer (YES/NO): YES